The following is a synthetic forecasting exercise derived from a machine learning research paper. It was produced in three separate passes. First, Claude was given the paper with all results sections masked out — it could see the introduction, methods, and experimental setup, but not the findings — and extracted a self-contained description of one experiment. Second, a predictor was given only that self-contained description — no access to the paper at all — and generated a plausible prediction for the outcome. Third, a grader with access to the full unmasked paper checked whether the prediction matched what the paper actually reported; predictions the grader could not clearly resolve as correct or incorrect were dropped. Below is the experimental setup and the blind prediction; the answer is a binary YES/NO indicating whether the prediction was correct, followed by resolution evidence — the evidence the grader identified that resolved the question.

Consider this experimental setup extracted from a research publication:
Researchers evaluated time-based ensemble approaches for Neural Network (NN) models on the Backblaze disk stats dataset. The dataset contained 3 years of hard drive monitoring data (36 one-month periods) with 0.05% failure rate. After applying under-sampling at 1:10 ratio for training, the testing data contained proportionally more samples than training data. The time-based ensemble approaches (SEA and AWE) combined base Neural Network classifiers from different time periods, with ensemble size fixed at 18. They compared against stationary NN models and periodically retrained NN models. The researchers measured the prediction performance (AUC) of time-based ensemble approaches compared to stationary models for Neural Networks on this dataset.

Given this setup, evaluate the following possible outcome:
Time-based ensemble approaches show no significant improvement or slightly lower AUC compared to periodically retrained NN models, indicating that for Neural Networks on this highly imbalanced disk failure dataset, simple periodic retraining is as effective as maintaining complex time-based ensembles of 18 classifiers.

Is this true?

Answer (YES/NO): NO